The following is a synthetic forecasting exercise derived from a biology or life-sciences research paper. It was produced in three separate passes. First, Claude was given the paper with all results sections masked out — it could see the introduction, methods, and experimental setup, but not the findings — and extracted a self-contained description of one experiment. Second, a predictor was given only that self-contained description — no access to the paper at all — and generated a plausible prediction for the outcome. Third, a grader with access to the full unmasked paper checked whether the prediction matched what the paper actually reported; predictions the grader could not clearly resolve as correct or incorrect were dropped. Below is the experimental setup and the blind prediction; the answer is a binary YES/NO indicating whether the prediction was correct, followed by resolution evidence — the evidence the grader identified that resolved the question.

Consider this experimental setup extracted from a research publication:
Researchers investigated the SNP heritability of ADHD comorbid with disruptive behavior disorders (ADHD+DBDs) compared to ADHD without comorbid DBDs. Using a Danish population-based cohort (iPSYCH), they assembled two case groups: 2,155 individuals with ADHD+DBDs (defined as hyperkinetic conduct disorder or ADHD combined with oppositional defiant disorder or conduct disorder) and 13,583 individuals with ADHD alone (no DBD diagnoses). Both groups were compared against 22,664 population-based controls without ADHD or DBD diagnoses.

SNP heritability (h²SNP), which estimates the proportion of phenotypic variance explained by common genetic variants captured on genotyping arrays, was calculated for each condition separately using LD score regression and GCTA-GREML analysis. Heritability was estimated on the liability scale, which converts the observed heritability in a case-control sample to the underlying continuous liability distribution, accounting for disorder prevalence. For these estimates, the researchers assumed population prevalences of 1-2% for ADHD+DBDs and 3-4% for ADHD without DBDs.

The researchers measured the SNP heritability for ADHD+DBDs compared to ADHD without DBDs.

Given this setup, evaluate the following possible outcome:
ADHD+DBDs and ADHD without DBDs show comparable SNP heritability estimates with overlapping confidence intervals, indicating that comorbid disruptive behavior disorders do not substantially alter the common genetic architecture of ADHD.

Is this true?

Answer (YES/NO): NO